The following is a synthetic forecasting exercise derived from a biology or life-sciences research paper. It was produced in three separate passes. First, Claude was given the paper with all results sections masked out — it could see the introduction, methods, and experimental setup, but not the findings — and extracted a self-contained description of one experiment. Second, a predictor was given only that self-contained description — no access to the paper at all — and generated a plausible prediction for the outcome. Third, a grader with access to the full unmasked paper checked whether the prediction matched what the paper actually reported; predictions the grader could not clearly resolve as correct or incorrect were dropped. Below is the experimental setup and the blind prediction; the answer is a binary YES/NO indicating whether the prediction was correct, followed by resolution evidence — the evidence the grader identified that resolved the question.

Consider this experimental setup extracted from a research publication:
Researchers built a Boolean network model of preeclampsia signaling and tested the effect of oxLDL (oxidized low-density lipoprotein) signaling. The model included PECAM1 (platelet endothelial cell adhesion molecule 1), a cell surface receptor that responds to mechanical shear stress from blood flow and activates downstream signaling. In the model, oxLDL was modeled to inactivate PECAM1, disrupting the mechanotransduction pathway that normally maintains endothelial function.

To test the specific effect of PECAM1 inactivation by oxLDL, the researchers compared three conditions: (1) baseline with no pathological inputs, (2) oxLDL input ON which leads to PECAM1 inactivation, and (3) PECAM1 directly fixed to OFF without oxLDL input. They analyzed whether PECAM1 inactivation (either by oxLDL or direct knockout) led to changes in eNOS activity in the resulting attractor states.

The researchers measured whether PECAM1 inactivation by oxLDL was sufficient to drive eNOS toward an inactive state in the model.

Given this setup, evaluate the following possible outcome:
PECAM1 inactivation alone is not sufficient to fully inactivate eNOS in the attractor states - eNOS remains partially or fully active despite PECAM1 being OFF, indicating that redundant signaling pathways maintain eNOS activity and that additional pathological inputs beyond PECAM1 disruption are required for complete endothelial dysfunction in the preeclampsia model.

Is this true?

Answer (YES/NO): NO